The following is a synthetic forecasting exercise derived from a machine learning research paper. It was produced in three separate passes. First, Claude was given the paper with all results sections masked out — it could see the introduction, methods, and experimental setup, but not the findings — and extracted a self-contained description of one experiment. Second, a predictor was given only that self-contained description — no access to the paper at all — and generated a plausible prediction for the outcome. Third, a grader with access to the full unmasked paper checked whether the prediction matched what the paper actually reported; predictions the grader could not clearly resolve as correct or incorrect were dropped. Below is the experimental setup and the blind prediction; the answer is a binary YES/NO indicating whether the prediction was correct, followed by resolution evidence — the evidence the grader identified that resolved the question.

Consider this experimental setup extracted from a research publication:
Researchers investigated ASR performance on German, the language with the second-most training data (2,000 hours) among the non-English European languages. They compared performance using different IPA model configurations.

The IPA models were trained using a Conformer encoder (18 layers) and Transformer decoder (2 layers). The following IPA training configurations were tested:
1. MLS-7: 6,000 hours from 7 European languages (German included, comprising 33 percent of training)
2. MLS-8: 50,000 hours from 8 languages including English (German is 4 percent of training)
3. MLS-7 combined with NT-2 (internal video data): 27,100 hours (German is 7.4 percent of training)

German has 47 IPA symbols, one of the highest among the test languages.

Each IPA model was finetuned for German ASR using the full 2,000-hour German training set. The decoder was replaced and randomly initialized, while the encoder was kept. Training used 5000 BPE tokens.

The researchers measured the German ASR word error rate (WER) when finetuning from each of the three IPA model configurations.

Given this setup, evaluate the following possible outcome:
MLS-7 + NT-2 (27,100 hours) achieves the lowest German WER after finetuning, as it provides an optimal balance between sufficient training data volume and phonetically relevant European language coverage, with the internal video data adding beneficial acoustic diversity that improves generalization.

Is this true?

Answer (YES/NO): NO